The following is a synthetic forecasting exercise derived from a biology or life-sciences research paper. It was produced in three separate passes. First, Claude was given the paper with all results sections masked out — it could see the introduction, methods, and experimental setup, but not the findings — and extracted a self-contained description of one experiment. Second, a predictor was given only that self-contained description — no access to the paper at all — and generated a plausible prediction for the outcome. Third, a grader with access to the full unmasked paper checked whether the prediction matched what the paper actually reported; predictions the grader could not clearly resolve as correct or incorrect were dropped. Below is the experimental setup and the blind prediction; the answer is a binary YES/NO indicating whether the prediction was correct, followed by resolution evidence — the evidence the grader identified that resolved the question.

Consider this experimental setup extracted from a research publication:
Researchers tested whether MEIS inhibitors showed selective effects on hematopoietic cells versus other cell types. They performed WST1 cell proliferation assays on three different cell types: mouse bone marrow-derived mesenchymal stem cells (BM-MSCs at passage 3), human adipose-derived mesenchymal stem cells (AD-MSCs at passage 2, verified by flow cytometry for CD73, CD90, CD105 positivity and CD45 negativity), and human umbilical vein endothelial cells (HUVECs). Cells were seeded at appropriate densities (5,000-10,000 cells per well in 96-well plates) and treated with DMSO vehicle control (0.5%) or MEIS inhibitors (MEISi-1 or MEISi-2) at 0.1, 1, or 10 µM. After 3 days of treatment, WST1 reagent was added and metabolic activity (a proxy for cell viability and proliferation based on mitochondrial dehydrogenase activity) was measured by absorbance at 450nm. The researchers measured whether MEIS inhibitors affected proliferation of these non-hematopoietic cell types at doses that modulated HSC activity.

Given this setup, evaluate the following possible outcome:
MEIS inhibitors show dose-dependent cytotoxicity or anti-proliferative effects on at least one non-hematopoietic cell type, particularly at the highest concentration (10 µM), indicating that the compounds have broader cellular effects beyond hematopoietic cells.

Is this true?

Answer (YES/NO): NO